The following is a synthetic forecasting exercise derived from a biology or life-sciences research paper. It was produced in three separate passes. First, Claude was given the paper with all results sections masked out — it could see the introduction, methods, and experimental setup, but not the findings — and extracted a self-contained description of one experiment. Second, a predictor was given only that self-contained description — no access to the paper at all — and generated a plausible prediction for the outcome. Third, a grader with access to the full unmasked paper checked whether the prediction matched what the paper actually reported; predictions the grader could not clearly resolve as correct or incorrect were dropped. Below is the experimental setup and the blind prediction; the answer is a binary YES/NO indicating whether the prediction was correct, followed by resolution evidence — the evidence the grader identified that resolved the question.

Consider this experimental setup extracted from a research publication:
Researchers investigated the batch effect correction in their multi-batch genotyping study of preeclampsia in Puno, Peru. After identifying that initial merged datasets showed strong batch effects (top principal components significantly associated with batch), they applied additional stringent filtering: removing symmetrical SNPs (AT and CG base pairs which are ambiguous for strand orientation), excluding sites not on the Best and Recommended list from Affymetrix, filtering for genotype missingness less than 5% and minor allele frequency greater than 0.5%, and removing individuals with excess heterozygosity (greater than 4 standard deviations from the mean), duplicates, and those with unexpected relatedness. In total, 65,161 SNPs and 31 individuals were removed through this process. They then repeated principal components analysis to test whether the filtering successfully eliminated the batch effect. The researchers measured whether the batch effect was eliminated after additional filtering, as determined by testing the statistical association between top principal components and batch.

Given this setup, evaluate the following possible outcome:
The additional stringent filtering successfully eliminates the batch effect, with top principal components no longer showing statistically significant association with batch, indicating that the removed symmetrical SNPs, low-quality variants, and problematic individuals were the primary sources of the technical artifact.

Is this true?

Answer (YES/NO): YES